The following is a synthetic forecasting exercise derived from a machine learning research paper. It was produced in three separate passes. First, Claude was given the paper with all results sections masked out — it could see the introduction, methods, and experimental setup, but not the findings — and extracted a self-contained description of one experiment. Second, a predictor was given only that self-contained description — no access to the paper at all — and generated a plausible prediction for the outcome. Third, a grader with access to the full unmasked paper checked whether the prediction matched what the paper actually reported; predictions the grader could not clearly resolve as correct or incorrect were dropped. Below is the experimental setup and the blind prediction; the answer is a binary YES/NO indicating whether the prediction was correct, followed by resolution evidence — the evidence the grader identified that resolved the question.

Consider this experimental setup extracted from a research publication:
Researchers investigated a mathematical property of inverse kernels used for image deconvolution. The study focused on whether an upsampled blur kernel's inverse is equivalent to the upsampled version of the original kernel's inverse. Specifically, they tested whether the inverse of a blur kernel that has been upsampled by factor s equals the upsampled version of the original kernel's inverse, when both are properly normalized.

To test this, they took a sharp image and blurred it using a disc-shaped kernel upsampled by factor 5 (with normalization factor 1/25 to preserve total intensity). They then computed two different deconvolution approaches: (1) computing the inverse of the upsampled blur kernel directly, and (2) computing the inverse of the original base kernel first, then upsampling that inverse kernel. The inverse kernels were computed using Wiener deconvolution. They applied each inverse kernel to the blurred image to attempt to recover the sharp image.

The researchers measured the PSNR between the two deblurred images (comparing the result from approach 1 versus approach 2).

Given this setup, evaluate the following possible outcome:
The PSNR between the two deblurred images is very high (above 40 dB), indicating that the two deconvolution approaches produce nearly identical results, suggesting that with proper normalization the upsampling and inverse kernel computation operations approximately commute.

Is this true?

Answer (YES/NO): YES